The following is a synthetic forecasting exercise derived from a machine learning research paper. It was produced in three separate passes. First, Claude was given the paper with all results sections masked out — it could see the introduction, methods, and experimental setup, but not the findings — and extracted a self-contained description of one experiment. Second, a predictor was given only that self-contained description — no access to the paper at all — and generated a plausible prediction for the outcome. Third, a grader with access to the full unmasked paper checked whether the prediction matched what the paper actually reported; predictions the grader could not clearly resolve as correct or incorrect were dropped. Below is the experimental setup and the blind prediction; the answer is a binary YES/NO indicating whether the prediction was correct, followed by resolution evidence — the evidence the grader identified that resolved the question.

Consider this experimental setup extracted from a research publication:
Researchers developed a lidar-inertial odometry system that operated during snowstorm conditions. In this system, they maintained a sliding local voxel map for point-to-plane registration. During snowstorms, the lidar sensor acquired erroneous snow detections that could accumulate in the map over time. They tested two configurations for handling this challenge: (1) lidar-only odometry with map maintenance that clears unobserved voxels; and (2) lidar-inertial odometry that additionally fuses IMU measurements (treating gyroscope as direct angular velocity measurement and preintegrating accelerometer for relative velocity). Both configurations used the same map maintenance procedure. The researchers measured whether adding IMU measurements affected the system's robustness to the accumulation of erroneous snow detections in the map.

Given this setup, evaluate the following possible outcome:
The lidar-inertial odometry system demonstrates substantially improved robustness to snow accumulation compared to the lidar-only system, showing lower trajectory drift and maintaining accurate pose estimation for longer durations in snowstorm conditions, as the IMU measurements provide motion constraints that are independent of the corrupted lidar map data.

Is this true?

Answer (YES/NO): NO